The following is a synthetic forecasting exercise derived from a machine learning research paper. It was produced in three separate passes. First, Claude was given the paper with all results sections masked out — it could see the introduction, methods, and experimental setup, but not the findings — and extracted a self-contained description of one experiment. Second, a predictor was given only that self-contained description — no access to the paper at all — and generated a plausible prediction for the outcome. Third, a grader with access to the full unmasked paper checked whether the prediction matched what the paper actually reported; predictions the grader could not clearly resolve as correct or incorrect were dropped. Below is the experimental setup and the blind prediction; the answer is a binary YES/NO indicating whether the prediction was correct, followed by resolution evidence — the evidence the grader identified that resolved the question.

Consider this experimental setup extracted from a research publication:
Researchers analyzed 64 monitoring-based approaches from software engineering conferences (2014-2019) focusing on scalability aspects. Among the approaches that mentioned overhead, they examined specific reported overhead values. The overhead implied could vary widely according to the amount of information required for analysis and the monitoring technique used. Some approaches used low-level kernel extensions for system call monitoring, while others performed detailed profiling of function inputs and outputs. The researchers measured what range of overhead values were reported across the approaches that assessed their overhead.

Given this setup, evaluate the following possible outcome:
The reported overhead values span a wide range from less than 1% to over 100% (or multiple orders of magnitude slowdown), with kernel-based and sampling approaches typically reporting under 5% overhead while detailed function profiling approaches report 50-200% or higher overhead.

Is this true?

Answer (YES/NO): NO